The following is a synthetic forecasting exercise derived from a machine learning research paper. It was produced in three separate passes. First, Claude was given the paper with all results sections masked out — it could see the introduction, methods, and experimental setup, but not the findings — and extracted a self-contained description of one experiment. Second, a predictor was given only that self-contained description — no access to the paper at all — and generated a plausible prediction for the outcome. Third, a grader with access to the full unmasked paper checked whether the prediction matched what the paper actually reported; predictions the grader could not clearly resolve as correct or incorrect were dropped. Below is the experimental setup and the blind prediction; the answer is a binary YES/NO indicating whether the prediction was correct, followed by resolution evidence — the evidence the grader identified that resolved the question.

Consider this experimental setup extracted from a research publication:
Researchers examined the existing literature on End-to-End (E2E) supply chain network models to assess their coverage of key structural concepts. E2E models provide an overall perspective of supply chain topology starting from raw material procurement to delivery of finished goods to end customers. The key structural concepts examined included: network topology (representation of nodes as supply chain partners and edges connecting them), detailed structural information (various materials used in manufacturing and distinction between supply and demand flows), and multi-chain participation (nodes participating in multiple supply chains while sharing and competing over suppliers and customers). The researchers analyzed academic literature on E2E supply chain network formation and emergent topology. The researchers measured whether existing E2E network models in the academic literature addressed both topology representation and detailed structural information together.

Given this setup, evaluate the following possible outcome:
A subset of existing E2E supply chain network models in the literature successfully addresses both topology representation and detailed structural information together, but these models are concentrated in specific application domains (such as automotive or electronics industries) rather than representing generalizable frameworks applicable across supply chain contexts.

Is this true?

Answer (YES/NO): NO